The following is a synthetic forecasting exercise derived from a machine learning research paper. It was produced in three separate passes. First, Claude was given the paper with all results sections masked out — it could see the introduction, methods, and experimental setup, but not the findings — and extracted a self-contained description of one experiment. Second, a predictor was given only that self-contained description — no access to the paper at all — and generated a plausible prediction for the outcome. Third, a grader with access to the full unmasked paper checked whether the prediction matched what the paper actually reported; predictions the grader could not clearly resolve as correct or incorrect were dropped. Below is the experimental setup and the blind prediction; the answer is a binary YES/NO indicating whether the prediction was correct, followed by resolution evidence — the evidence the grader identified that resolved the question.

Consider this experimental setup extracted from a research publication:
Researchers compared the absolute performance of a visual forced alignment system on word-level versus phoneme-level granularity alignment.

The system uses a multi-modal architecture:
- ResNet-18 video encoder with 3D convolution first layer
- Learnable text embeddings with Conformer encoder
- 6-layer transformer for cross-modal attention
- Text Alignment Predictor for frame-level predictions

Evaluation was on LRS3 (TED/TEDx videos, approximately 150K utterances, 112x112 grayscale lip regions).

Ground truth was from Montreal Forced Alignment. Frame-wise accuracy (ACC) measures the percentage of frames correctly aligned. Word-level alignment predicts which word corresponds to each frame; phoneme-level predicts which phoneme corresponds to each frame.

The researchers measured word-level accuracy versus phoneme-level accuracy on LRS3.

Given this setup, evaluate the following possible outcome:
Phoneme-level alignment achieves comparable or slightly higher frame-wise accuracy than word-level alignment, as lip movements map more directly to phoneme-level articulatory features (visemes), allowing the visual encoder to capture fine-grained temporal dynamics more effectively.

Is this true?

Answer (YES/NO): NO